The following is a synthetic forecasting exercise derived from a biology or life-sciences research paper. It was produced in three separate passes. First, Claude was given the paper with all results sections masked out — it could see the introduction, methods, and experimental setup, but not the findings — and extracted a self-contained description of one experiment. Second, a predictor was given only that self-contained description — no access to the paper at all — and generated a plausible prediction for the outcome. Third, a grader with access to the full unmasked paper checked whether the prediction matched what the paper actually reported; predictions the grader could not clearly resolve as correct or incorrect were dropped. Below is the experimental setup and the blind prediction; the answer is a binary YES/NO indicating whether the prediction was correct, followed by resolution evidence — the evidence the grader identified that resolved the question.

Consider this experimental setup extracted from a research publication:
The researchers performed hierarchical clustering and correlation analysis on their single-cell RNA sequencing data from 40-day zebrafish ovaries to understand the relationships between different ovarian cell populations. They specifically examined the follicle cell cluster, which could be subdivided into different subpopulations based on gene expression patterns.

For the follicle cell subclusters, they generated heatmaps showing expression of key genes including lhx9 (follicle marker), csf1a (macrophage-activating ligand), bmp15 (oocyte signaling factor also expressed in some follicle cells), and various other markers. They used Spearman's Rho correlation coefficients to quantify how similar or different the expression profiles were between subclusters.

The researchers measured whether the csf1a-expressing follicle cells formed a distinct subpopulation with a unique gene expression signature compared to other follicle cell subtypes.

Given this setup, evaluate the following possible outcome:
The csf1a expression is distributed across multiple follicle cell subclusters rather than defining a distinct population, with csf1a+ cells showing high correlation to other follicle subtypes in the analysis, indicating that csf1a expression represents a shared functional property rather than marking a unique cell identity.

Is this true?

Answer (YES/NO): NO